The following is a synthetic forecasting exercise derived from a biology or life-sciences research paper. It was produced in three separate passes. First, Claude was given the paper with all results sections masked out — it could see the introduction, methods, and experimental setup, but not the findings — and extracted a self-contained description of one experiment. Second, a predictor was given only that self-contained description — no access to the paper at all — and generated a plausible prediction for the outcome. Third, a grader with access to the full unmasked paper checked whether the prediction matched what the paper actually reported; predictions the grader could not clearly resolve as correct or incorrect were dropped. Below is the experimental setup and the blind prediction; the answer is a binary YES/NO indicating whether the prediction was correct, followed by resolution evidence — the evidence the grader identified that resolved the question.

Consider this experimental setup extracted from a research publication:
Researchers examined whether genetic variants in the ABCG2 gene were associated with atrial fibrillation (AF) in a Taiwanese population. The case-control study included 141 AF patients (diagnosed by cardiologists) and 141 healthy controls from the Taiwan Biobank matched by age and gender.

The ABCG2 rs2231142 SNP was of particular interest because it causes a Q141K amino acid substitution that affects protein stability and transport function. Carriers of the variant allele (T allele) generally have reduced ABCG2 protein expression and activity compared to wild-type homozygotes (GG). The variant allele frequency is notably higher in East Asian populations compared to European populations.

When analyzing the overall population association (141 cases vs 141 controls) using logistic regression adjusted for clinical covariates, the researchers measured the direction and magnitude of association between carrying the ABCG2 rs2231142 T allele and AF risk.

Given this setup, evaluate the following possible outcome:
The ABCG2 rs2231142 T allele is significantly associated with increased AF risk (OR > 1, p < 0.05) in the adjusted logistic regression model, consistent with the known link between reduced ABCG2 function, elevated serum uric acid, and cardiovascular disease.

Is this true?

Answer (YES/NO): YES